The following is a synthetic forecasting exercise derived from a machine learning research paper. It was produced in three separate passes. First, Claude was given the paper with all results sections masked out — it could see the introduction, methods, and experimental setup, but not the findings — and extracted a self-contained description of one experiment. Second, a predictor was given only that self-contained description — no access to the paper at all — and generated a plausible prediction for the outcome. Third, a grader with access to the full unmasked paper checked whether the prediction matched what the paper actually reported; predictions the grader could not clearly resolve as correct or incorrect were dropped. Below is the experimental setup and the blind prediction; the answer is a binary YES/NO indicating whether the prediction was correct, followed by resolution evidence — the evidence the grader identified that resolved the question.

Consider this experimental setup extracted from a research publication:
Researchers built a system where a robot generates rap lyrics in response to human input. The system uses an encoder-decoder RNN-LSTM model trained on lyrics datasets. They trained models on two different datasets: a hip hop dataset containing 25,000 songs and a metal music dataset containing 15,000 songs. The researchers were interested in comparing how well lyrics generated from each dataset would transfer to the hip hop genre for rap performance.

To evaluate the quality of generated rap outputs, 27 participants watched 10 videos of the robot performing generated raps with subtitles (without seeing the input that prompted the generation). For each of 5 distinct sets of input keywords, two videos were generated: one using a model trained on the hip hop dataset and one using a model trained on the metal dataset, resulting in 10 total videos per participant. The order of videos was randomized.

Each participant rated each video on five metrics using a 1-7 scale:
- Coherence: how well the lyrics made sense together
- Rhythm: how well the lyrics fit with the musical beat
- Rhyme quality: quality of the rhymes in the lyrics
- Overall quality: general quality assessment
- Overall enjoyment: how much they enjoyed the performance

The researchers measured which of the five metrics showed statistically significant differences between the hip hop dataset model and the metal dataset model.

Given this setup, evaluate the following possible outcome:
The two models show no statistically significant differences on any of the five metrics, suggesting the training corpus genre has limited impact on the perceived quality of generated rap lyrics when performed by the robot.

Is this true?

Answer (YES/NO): NO